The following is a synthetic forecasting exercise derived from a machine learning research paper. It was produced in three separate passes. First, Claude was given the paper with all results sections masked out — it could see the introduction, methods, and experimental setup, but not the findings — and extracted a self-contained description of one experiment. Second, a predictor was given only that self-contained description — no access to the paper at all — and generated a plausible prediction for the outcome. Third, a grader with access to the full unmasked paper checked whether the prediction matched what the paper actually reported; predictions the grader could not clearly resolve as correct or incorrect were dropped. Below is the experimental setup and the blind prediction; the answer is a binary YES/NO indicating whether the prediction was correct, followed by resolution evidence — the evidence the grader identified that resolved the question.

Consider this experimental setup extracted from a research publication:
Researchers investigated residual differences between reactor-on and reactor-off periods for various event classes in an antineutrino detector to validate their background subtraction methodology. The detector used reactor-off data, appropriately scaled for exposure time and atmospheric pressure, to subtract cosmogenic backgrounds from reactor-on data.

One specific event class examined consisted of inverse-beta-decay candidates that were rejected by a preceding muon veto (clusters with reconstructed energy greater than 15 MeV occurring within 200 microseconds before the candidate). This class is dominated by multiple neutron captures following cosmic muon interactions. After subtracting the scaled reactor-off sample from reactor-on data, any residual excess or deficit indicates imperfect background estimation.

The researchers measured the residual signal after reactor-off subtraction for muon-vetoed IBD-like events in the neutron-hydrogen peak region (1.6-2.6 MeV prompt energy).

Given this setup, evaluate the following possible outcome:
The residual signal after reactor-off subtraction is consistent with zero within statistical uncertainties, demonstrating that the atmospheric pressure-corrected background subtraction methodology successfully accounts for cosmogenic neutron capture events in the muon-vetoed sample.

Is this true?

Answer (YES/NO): NO